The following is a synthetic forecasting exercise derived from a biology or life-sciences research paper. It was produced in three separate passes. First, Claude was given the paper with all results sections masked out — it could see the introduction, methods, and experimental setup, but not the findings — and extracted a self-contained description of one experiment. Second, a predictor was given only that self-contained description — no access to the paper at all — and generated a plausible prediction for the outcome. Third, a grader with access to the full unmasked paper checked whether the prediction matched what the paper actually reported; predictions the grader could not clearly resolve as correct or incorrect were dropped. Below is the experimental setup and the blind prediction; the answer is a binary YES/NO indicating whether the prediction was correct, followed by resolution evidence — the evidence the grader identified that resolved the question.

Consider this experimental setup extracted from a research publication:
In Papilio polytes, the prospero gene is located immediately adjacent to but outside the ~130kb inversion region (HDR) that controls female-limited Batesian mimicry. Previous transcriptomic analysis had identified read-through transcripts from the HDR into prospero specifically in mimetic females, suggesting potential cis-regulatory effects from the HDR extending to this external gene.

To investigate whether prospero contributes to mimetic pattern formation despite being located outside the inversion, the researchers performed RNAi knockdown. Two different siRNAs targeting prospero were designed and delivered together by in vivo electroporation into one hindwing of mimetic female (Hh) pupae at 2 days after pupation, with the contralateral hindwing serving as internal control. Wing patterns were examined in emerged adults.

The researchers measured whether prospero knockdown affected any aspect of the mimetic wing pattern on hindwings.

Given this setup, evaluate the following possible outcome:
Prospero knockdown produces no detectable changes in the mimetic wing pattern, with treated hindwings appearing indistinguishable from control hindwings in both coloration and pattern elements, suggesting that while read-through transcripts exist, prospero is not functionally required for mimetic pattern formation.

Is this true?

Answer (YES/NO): NO